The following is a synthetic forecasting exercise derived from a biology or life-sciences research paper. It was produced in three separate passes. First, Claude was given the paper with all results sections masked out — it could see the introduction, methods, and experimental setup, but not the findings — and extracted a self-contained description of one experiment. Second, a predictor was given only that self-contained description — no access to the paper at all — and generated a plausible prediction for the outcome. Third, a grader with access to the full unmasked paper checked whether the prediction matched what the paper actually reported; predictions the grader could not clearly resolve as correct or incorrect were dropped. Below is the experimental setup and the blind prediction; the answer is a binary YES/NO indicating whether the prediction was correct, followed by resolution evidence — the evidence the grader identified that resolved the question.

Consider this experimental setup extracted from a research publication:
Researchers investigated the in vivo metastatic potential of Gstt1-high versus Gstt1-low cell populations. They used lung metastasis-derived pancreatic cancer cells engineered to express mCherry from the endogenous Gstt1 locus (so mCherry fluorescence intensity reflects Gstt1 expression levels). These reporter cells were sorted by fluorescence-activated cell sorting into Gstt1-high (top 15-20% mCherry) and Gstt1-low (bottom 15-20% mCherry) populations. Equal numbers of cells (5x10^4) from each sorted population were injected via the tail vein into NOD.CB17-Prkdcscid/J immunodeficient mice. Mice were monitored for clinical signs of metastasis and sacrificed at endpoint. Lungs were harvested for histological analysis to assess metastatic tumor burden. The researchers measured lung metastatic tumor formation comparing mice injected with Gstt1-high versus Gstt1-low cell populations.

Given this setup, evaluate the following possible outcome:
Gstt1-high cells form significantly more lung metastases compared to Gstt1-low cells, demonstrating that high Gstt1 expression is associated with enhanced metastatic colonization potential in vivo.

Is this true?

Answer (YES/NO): YES